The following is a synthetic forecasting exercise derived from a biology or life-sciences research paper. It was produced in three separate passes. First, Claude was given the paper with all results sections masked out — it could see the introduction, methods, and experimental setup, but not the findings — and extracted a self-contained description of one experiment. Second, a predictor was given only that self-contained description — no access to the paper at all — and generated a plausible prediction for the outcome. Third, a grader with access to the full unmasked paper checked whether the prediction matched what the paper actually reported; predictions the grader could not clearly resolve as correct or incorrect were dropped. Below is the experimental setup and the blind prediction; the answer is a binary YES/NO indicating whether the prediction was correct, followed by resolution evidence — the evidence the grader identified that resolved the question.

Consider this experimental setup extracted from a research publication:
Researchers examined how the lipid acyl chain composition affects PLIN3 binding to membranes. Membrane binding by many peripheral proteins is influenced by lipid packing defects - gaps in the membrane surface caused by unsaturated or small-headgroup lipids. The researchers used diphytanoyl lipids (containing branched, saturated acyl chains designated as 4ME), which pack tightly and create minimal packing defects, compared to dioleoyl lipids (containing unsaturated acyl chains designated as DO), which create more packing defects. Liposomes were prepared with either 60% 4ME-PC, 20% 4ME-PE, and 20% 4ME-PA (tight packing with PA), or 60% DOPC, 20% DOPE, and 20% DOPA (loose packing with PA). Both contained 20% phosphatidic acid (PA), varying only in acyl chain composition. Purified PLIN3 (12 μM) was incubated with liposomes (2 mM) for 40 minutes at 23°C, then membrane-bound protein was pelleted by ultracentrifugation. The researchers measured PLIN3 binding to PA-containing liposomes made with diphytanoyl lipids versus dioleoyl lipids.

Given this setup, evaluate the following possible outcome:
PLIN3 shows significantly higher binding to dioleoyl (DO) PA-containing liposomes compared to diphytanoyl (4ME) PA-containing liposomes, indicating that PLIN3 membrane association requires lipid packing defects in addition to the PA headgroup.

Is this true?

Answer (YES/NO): NO